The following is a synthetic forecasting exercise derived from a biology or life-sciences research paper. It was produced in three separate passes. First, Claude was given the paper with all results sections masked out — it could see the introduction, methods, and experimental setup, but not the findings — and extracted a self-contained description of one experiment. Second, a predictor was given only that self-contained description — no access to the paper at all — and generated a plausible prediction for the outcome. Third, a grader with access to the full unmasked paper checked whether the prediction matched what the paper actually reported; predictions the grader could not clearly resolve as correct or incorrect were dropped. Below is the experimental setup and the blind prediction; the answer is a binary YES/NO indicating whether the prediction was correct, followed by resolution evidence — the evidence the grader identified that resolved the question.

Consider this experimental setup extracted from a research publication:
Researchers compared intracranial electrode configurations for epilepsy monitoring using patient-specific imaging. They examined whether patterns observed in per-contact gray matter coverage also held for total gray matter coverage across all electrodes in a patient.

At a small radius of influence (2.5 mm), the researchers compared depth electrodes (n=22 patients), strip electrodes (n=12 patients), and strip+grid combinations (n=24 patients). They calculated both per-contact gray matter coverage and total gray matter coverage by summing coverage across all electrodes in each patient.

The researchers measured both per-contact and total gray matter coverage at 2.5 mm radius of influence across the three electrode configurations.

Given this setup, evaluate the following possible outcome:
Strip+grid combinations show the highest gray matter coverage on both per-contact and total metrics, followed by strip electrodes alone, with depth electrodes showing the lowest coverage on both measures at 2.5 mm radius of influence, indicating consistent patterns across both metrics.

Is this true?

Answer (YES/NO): NO